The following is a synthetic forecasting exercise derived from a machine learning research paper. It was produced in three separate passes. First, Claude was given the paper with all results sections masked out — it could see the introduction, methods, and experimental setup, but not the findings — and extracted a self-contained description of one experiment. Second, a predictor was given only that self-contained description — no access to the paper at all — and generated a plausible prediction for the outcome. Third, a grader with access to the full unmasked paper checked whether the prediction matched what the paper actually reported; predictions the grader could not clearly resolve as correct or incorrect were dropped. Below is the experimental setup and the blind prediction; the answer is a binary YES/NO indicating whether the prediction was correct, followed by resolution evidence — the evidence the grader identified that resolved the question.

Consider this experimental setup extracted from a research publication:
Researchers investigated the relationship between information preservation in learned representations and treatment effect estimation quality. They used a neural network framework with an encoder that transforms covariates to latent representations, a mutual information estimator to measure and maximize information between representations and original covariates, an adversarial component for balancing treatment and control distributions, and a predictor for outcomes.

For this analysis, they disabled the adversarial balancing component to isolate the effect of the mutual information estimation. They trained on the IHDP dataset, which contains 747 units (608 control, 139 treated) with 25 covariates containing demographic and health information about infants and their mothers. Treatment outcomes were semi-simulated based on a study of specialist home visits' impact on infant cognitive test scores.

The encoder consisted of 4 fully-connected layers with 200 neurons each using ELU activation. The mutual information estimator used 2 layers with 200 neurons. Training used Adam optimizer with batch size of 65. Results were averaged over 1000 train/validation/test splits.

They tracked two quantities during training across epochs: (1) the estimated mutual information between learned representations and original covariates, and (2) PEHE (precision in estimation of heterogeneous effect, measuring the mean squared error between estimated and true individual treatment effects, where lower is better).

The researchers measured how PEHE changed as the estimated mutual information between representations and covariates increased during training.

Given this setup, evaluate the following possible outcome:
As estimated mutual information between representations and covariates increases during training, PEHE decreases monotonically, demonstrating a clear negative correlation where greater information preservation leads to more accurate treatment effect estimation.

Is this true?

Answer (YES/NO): NO